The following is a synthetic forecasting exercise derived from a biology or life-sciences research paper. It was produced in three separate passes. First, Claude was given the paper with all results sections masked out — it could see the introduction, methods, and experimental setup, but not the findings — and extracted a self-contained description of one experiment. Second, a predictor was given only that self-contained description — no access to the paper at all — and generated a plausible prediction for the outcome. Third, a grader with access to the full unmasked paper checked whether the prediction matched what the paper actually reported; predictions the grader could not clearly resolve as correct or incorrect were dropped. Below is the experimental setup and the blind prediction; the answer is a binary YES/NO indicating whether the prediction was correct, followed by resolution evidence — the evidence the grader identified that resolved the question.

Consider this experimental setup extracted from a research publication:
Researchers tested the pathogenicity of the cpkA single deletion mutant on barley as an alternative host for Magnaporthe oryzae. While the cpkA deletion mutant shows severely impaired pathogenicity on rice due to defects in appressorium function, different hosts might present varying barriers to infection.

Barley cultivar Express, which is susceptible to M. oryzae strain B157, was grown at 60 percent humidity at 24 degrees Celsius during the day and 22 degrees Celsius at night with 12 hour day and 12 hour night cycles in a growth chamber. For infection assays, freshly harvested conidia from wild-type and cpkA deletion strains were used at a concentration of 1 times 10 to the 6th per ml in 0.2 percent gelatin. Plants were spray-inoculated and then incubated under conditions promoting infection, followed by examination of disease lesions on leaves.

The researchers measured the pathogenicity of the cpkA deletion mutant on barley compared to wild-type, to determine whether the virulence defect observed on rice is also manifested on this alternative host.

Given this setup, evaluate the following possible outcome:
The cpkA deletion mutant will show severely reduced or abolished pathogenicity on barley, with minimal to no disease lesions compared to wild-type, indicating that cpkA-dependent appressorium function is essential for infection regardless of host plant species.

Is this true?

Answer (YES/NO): YES